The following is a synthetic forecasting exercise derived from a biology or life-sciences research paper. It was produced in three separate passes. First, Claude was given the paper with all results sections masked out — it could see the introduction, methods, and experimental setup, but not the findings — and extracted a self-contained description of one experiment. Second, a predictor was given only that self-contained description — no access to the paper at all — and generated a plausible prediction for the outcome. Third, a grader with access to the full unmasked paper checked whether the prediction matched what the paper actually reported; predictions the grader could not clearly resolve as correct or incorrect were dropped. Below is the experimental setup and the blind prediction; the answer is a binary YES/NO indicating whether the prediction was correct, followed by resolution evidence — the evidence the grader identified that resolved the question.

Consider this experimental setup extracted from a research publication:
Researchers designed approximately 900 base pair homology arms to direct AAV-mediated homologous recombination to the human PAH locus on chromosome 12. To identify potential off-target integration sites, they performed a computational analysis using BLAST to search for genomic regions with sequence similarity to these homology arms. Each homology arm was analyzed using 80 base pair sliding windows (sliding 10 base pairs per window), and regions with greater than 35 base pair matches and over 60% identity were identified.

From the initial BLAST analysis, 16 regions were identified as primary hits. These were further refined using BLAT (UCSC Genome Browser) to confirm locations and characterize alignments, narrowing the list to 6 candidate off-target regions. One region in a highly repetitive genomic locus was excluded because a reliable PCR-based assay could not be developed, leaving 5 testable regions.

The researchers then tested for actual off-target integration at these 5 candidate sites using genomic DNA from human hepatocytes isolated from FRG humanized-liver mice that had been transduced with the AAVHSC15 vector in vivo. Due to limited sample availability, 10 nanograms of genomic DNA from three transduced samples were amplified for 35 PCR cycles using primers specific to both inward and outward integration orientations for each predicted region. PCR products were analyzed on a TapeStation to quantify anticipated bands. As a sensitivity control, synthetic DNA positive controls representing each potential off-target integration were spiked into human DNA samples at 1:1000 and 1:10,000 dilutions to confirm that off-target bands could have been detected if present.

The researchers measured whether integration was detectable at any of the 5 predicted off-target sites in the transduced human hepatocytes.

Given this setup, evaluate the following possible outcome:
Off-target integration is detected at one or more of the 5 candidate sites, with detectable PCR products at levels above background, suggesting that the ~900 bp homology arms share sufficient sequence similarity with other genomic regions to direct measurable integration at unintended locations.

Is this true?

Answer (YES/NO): NO